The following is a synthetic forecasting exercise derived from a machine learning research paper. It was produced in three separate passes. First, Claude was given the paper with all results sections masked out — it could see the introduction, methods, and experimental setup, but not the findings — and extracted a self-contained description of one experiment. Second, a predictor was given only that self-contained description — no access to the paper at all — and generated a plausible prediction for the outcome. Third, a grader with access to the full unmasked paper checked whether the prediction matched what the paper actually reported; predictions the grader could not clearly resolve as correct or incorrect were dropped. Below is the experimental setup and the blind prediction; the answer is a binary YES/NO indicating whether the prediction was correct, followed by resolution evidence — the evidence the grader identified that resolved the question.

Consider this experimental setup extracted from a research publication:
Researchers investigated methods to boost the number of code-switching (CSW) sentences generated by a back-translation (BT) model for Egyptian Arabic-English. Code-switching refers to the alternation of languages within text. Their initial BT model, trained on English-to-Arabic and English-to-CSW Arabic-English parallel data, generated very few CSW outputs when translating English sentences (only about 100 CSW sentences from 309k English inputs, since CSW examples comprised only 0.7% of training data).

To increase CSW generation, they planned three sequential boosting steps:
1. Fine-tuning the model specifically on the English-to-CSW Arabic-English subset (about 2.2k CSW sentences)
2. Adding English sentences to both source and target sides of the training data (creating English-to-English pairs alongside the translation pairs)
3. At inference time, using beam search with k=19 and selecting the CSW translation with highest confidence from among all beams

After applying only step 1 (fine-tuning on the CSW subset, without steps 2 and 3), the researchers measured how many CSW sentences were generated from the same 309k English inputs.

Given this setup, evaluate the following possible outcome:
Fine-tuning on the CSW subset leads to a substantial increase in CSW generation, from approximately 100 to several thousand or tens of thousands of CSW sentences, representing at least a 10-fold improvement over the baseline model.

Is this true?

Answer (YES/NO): YES